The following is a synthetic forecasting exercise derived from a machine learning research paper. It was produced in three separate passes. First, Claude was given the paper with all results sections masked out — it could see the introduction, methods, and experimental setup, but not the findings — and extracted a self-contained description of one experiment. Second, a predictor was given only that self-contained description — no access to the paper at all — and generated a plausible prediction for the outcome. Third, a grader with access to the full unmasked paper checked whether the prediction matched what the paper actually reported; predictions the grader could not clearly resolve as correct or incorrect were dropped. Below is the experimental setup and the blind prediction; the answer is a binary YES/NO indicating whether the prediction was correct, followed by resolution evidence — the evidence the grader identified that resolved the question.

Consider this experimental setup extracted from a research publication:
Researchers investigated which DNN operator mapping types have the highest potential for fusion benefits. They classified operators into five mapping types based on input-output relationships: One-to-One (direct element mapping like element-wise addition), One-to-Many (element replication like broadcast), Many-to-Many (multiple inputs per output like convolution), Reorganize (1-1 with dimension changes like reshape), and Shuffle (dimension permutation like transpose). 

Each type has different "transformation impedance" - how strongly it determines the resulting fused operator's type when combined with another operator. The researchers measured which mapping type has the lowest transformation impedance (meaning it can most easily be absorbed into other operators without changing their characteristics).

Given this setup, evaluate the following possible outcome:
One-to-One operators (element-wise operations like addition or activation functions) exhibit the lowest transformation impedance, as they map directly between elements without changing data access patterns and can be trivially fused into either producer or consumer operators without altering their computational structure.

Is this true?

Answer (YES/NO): YES